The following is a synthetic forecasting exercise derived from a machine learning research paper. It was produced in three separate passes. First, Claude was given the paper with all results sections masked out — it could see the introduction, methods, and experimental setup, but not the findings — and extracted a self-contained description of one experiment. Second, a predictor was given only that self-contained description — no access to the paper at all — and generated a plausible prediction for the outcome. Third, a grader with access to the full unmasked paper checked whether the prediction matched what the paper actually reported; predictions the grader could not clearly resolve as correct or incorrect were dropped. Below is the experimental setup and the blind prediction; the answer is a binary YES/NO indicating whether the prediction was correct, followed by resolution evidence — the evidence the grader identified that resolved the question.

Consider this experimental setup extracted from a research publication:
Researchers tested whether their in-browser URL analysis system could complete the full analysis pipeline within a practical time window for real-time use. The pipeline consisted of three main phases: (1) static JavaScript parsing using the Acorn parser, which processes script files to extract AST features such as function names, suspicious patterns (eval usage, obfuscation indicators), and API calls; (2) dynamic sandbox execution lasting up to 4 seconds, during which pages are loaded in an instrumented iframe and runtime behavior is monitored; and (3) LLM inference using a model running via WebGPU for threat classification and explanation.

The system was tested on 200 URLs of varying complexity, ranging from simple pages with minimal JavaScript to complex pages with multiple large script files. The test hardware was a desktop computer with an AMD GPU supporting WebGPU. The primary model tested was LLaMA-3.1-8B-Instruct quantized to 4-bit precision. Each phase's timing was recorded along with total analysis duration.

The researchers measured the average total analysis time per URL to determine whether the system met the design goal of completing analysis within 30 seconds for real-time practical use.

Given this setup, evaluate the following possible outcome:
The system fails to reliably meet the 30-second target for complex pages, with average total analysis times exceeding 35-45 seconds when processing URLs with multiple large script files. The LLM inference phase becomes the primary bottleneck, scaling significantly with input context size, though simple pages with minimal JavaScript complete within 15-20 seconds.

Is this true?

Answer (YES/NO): NO